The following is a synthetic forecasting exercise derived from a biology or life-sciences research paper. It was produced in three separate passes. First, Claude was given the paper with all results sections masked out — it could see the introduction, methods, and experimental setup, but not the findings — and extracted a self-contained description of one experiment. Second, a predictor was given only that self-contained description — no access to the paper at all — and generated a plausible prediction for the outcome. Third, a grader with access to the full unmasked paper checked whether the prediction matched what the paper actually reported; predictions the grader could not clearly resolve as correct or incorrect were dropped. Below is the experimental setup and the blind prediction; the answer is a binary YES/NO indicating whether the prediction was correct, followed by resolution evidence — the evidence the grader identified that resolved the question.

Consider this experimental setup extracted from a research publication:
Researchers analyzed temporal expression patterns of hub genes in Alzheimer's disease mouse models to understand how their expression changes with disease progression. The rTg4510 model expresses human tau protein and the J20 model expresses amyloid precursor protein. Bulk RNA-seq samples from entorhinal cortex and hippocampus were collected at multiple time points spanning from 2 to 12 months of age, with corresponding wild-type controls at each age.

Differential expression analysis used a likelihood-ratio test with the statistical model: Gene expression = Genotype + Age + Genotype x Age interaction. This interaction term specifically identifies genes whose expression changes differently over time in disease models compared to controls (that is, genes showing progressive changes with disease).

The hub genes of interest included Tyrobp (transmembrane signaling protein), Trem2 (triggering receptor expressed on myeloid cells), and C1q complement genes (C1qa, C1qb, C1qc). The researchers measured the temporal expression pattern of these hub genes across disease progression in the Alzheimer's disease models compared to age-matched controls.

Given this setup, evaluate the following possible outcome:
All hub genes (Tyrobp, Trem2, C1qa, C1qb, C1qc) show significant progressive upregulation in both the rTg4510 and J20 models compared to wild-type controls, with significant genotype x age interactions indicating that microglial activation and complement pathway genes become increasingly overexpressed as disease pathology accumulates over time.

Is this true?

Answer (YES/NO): NO